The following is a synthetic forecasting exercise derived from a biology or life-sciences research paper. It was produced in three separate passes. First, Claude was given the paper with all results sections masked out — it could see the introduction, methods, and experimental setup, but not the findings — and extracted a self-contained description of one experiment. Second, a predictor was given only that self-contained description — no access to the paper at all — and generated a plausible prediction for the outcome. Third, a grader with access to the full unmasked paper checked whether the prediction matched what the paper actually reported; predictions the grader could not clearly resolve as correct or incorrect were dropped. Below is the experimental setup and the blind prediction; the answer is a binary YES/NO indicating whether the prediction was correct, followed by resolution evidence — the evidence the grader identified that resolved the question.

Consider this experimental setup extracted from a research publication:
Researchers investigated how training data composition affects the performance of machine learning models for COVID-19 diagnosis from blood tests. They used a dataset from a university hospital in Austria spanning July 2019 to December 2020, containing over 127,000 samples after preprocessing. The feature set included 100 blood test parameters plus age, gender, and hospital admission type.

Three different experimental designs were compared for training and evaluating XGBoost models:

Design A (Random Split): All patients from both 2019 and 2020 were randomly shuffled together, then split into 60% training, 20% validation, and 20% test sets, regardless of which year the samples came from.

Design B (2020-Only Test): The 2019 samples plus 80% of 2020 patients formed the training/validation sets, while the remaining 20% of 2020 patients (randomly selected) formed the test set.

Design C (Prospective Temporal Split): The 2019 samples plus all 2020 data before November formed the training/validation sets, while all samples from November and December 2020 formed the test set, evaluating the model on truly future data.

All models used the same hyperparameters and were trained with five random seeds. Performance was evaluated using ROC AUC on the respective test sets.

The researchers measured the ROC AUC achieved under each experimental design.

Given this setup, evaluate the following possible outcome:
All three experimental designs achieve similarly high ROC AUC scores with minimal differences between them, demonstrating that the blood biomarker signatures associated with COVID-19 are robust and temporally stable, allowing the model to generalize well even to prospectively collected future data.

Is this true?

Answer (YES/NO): NO